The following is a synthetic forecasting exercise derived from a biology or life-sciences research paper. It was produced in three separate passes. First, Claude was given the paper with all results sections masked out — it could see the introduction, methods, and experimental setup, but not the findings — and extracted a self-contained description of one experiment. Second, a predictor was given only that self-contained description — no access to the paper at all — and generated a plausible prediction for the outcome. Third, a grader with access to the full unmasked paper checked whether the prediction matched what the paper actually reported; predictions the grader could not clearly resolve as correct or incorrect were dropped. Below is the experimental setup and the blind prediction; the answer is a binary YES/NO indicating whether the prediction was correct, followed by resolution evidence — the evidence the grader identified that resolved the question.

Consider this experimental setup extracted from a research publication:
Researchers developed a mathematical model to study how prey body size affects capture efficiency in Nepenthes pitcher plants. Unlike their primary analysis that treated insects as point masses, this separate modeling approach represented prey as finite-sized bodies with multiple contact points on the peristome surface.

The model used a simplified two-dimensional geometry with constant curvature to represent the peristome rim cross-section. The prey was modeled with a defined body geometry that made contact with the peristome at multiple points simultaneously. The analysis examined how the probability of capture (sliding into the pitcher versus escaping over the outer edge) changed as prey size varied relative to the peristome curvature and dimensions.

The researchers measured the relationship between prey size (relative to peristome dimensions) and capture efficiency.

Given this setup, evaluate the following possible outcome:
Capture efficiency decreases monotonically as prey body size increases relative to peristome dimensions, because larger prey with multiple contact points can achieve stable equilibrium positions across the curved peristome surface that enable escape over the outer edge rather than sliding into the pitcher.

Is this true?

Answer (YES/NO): NO